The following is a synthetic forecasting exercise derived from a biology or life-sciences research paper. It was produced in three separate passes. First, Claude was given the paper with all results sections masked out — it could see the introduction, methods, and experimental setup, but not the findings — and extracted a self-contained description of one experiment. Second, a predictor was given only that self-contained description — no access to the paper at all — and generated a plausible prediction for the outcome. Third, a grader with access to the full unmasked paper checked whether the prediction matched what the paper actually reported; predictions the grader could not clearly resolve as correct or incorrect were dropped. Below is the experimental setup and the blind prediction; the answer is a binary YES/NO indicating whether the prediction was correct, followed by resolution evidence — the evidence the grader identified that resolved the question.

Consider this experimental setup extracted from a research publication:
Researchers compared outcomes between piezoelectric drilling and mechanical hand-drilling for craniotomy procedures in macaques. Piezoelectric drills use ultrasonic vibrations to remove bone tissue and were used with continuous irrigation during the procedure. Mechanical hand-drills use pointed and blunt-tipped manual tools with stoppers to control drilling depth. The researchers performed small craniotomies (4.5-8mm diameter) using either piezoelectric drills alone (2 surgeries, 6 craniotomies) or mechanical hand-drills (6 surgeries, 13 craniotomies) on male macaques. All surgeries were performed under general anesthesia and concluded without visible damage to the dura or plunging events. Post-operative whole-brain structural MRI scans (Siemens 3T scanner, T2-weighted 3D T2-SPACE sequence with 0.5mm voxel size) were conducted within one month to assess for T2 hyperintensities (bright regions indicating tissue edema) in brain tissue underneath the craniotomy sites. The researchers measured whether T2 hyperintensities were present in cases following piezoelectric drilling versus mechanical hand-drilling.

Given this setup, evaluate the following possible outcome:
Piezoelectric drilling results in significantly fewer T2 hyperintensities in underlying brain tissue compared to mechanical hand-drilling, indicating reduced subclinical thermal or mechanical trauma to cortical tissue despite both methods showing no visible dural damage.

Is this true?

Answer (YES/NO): NO